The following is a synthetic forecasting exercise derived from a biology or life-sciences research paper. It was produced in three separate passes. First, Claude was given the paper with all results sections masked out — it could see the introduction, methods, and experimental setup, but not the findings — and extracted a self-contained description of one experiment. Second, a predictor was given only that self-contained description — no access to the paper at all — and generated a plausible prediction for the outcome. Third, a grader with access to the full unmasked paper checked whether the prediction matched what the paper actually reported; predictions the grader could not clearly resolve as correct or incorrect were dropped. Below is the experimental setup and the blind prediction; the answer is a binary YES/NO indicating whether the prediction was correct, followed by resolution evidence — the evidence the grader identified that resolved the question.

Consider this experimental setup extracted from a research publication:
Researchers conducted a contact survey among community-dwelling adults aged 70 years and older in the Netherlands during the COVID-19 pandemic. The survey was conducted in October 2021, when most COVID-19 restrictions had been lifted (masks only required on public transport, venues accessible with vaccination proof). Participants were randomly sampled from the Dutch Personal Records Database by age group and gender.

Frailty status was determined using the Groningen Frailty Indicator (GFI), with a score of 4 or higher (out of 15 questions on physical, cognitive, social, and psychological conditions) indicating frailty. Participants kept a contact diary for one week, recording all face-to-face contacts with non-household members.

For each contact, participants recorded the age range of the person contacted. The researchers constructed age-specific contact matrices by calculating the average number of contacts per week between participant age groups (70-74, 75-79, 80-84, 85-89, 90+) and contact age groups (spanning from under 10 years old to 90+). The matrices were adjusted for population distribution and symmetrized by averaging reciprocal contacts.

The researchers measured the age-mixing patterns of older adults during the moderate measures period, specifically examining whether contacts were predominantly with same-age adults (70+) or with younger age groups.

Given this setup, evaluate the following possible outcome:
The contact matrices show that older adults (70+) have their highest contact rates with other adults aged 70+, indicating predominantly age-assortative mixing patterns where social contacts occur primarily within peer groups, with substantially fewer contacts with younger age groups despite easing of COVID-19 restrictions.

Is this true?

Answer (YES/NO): YES